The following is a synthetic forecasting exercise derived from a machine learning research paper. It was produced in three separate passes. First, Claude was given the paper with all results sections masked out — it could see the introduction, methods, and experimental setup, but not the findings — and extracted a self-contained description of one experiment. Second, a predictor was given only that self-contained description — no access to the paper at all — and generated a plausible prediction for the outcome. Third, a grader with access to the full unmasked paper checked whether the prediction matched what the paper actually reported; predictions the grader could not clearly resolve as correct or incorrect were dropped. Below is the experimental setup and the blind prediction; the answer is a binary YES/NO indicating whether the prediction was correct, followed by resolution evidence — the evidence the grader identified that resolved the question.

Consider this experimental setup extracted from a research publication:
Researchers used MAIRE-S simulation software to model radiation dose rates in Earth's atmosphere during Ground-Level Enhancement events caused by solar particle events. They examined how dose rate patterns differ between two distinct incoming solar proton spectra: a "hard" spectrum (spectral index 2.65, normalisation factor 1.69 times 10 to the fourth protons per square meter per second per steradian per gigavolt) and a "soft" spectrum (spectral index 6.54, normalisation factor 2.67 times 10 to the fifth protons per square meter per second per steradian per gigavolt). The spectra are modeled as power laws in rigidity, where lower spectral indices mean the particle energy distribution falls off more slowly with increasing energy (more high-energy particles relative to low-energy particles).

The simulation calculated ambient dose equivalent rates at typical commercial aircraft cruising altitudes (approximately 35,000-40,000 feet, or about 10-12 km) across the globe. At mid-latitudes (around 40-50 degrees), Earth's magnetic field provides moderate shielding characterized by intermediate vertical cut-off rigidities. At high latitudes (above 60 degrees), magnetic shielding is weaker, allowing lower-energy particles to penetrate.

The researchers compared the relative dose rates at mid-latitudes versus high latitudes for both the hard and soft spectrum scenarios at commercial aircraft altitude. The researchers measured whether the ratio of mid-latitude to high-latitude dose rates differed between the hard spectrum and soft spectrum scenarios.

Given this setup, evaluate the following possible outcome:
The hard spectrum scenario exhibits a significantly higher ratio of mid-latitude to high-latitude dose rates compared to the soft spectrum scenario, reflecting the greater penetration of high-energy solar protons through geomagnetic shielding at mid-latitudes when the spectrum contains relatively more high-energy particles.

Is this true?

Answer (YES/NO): YES